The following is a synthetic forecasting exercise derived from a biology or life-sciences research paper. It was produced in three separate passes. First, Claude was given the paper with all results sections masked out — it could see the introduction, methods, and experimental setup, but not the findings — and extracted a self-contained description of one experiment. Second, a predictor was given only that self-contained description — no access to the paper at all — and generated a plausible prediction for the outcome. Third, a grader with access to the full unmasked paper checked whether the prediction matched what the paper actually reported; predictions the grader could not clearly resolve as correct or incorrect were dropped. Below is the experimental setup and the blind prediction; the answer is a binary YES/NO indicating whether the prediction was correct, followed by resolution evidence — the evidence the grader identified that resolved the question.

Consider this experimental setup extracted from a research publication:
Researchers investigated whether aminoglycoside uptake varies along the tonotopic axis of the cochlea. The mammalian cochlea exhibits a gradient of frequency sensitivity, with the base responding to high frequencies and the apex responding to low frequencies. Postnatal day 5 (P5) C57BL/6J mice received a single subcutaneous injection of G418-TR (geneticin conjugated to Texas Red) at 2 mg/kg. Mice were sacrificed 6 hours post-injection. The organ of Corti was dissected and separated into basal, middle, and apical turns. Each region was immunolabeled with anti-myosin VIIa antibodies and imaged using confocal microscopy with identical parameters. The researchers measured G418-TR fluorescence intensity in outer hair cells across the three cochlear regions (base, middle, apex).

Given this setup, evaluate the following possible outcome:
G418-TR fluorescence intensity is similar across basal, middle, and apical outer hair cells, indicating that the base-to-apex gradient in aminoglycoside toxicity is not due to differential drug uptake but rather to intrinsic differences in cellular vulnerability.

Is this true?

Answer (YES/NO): NO